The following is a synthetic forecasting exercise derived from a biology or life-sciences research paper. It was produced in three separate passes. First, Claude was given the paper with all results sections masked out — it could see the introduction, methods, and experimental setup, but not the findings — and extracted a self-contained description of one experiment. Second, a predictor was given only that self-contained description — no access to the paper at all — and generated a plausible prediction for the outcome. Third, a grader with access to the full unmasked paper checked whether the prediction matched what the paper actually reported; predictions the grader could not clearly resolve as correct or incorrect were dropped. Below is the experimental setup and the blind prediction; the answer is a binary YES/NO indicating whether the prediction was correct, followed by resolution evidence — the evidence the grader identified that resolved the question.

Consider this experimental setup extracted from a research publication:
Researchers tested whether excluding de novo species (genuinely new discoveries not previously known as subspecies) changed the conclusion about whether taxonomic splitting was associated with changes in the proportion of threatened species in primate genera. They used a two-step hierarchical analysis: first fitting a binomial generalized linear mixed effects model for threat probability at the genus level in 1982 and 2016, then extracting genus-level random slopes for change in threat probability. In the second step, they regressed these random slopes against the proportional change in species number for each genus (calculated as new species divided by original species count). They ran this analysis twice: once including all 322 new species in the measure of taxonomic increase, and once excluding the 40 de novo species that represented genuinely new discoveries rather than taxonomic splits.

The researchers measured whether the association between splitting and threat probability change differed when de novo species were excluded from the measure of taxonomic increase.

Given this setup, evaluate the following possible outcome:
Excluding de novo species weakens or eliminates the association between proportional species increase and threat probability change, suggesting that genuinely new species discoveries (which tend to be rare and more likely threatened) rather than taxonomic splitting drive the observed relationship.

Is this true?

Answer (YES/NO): NO